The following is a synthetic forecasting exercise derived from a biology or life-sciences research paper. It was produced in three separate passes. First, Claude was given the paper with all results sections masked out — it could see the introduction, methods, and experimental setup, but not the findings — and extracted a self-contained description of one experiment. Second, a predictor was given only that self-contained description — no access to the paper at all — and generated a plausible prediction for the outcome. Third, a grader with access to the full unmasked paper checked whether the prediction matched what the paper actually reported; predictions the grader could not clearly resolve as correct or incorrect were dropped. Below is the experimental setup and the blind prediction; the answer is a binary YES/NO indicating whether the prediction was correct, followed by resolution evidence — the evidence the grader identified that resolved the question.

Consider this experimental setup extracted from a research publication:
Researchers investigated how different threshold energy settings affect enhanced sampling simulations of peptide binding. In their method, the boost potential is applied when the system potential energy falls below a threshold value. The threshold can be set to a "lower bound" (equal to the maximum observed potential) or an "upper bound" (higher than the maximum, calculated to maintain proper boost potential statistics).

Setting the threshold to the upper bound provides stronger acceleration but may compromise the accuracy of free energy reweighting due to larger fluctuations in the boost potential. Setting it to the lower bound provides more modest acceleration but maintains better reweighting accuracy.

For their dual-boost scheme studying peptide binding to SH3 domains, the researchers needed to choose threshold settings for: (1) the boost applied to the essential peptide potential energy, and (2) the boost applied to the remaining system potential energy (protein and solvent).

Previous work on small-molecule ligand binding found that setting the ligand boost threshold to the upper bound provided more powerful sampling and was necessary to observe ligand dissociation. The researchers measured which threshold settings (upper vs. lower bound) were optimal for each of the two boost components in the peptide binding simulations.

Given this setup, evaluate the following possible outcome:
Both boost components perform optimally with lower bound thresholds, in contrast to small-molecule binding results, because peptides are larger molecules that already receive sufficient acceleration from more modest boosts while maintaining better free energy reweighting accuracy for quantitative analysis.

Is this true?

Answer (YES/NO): NO